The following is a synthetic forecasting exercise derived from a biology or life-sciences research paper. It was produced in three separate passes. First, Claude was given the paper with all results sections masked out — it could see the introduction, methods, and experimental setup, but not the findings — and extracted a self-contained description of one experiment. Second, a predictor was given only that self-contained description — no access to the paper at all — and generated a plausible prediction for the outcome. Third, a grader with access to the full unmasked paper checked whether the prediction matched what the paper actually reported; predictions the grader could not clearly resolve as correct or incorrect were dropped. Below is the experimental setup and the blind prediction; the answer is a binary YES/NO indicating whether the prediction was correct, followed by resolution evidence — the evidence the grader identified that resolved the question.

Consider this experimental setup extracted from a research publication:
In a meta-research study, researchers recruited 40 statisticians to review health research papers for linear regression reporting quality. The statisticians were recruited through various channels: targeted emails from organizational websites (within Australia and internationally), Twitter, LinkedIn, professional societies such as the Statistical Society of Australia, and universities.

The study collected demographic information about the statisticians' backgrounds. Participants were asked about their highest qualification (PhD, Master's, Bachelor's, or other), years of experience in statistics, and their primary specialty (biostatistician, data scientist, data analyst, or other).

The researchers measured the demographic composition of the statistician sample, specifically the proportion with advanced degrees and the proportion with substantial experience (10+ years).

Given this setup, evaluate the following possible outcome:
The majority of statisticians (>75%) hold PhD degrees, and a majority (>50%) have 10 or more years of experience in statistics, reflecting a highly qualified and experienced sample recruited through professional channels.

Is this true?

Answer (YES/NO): NO